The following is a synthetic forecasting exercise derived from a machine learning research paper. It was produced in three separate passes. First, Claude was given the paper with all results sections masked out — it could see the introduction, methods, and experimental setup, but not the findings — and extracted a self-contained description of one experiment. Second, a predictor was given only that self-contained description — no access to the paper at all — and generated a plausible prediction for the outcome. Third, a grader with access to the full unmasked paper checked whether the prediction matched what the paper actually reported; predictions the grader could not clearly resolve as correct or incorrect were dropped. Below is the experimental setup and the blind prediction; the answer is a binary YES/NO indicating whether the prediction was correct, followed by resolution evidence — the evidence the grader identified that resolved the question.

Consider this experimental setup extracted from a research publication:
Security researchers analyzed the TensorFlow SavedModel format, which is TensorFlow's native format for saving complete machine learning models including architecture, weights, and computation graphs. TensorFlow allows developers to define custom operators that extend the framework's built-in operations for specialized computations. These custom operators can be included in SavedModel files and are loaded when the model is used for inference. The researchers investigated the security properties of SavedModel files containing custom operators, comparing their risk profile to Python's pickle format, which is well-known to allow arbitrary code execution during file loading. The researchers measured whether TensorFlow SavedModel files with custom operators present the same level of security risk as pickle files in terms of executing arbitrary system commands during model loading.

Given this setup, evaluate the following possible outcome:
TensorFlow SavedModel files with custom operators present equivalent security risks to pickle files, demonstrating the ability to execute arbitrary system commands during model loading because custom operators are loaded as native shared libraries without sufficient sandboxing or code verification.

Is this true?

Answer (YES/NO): NO